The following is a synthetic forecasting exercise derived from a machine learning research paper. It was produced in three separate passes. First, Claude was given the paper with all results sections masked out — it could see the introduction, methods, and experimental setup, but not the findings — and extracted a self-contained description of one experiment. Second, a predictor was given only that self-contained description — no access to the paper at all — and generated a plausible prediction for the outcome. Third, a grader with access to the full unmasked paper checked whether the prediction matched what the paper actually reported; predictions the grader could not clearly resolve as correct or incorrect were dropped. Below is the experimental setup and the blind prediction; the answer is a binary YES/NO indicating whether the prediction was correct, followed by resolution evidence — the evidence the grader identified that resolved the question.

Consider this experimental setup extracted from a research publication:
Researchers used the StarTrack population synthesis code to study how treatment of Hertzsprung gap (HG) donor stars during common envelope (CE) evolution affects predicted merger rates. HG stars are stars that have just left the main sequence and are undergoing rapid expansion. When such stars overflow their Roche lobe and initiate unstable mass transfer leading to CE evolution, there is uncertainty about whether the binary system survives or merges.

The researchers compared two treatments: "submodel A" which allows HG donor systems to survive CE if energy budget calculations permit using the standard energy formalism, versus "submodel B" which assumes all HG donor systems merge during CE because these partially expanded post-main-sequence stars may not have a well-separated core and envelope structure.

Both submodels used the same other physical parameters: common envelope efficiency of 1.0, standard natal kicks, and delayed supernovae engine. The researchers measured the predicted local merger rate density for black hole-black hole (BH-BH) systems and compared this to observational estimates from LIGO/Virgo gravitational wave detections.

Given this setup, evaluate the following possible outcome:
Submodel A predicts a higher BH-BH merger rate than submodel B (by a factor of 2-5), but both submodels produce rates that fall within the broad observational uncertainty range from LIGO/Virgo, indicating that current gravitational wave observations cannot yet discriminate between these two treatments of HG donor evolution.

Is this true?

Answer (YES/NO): NO